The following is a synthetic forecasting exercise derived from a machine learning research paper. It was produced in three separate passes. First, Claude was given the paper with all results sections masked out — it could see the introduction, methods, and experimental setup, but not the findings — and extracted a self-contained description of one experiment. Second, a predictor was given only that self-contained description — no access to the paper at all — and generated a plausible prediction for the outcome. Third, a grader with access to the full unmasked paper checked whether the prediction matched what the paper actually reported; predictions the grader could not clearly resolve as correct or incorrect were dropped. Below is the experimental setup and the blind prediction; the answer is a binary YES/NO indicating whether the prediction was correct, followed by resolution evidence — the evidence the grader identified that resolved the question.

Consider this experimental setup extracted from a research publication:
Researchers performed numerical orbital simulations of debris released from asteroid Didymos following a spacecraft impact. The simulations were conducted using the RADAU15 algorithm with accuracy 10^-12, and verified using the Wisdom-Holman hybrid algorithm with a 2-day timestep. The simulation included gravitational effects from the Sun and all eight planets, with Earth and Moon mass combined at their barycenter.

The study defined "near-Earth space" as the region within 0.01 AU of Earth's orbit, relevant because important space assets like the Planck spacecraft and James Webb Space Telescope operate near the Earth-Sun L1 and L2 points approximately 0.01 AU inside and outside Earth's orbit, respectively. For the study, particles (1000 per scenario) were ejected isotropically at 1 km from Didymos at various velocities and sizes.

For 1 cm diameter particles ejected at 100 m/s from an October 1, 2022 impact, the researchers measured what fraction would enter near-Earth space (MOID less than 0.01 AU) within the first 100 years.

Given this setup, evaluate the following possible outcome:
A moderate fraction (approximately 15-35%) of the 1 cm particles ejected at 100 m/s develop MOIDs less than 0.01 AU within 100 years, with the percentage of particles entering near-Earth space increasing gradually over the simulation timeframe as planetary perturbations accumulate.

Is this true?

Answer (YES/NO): NO